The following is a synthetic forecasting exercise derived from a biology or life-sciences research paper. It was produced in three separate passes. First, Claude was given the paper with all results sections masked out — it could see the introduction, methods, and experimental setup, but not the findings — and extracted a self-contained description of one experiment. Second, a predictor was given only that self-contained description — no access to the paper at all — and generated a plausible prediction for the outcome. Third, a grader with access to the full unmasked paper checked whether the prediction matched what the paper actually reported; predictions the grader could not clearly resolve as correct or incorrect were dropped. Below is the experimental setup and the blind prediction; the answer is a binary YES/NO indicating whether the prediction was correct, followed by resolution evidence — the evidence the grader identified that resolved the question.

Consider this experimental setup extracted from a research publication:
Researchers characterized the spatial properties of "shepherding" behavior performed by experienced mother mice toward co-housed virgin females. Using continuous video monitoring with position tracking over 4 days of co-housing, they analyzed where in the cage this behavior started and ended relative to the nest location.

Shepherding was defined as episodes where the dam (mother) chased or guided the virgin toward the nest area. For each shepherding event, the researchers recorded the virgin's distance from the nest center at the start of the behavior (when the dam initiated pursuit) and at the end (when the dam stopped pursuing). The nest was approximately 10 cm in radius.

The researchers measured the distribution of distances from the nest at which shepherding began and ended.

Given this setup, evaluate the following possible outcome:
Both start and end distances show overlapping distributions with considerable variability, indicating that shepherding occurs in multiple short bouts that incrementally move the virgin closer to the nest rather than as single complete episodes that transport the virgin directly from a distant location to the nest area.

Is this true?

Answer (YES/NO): NO